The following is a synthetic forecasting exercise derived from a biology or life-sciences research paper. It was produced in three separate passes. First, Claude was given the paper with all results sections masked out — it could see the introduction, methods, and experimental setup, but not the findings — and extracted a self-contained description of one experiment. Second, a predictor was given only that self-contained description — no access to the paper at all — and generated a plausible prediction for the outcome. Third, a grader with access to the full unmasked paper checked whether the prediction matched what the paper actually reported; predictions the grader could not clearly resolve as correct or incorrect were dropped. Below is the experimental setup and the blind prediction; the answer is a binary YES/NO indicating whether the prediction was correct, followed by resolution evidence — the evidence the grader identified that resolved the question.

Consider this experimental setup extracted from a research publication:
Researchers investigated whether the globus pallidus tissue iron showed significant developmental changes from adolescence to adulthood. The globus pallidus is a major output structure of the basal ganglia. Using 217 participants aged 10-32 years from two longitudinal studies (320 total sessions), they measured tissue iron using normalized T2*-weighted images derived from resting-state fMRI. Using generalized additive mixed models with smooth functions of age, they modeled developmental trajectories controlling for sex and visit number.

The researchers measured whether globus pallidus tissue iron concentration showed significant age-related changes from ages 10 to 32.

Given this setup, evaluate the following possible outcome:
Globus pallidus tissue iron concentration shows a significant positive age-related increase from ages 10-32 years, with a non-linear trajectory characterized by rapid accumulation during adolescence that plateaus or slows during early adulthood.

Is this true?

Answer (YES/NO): NO